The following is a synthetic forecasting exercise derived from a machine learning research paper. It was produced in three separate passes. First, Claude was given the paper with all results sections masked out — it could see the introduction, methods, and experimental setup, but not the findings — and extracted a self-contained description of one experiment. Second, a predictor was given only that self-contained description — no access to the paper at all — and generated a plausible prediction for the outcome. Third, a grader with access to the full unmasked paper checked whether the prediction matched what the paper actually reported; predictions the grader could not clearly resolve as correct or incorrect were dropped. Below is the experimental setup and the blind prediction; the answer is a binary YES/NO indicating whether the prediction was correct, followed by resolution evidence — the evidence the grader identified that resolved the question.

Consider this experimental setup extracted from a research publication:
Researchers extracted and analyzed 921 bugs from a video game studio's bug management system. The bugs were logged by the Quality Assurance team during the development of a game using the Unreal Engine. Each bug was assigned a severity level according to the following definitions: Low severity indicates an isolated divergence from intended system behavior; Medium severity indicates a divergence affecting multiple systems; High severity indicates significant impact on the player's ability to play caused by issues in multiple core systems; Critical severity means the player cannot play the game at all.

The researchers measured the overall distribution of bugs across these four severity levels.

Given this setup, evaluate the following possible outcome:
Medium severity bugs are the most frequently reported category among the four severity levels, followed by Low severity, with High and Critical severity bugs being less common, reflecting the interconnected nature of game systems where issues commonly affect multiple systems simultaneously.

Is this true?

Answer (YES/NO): NO